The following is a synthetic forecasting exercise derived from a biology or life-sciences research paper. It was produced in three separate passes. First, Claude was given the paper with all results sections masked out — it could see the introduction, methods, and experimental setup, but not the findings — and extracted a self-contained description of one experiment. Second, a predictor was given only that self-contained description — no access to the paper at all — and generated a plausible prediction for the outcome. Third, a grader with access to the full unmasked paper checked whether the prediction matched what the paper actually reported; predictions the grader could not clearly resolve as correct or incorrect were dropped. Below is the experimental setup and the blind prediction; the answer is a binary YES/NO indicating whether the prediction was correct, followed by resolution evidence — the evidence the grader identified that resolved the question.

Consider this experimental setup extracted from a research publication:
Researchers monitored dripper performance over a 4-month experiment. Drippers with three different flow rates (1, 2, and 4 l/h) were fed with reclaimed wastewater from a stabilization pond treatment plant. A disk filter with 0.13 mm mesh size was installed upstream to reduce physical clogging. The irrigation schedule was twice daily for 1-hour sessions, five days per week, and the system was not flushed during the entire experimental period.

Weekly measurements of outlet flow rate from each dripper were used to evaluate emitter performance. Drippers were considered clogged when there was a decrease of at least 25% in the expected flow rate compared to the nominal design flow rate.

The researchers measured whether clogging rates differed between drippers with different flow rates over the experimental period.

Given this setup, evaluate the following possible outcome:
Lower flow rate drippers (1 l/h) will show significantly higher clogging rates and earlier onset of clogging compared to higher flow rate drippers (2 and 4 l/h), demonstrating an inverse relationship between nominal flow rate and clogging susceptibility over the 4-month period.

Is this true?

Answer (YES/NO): NO